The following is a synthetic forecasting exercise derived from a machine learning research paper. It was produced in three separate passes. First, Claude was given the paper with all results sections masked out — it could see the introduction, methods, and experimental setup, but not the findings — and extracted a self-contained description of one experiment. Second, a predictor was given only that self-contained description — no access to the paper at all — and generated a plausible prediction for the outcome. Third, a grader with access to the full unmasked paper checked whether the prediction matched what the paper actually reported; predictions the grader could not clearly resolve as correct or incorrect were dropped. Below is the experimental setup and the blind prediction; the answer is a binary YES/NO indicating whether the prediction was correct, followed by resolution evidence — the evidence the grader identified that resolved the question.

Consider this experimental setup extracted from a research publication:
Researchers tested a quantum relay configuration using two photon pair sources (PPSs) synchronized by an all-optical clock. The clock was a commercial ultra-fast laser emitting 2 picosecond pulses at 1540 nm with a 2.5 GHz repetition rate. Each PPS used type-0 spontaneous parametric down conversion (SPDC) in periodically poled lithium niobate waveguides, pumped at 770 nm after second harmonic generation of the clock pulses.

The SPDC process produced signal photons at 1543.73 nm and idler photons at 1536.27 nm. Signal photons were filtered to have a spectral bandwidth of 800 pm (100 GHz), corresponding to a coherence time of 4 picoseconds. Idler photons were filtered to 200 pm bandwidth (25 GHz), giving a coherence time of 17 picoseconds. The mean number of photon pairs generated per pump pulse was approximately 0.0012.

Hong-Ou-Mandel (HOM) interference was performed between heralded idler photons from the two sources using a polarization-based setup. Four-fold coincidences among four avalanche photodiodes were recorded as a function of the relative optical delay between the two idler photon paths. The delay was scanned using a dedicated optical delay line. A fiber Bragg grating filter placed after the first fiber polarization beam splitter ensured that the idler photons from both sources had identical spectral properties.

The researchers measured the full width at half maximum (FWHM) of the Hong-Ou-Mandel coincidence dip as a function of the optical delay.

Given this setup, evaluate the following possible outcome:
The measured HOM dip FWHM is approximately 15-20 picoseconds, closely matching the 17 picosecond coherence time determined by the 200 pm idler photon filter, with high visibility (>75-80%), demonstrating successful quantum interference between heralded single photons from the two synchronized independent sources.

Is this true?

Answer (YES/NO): YES